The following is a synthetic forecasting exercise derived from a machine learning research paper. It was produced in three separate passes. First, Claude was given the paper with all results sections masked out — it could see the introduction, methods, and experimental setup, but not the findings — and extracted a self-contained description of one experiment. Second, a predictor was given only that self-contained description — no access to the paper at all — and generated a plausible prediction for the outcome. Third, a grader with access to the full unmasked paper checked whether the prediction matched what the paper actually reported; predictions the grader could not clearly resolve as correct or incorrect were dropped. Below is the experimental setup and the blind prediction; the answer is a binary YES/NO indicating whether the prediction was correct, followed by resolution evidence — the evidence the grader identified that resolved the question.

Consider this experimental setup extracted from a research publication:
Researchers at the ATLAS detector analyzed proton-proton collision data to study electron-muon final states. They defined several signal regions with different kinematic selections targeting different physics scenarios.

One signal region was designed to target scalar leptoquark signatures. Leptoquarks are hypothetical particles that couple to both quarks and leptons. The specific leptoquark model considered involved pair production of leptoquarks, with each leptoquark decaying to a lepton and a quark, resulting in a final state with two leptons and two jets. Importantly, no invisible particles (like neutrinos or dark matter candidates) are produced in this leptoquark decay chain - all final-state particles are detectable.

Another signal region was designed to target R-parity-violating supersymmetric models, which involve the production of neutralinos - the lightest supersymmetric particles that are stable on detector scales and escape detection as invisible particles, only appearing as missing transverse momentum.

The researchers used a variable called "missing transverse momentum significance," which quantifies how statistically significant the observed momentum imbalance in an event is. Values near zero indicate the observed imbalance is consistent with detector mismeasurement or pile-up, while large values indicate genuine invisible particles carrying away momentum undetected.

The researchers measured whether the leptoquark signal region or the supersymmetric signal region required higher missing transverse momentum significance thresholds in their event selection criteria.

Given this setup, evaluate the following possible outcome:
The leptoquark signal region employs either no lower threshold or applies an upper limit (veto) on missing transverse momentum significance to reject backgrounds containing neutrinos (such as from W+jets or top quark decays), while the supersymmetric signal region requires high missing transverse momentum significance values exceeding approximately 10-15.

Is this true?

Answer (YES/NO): YES